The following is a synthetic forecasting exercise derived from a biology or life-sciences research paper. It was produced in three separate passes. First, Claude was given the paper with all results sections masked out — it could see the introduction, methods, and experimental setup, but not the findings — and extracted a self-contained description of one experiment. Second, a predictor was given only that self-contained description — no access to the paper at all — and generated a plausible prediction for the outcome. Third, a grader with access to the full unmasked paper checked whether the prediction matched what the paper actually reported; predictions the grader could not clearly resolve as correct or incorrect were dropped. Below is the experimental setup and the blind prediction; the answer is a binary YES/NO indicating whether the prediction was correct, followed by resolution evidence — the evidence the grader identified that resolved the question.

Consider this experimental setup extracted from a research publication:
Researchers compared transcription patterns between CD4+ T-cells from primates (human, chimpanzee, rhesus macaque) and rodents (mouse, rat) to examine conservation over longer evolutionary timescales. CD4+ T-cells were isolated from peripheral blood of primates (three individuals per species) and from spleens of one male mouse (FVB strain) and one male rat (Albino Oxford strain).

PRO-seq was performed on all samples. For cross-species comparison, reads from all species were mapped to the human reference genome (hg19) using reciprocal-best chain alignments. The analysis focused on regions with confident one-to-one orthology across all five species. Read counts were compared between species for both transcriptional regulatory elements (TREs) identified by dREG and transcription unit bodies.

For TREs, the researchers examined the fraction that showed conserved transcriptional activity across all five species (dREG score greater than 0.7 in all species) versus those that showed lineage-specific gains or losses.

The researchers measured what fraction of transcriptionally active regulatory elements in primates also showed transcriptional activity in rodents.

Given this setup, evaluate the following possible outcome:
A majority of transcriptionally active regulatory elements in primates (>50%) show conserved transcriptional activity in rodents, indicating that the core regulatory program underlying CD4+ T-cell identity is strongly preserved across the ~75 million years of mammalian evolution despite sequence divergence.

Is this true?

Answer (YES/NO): NO